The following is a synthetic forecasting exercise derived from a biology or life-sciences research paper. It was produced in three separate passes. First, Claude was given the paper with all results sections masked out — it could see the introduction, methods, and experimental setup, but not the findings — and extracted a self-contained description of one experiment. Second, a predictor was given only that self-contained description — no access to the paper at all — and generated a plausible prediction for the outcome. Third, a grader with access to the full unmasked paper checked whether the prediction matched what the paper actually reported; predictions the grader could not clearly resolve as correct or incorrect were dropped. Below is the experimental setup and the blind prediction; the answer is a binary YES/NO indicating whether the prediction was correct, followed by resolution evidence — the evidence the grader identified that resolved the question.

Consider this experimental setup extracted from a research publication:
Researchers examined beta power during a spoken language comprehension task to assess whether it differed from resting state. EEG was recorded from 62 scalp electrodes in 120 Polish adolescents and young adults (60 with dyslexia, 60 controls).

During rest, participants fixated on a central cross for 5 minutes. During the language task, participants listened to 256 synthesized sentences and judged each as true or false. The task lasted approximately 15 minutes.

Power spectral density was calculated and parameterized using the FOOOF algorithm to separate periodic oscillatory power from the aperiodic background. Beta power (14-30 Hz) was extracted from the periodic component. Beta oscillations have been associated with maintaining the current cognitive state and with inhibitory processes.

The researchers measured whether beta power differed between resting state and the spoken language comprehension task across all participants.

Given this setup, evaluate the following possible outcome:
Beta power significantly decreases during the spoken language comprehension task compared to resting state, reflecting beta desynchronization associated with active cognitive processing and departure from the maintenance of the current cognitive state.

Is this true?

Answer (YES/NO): NO